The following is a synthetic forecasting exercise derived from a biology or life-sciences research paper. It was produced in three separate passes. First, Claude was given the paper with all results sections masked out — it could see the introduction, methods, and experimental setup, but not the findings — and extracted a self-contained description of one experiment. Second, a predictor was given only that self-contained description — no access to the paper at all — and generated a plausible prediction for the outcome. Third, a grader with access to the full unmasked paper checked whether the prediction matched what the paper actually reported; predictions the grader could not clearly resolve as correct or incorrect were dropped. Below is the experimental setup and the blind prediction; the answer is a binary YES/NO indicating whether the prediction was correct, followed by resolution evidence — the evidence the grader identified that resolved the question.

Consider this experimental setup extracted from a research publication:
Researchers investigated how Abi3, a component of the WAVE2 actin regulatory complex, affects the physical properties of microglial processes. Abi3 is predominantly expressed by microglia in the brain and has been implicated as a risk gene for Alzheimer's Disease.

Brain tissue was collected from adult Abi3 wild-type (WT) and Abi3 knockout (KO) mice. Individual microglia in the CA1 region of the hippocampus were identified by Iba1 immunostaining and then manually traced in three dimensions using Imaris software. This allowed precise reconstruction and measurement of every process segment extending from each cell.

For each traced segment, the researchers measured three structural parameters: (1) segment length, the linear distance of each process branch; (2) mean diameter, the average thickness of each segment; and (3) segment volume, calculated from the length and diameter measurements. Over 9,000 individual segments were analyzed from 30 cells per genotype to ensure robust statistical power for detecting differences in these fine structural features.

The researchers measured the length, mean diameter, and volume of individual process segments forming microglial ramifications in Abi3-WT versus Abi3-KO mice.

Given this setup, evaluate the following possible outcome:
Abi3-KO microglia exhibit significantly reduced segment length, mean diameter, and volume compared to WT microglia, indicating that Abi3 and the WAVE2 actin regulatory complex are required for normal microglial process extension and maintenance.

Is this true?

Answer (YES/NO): NO